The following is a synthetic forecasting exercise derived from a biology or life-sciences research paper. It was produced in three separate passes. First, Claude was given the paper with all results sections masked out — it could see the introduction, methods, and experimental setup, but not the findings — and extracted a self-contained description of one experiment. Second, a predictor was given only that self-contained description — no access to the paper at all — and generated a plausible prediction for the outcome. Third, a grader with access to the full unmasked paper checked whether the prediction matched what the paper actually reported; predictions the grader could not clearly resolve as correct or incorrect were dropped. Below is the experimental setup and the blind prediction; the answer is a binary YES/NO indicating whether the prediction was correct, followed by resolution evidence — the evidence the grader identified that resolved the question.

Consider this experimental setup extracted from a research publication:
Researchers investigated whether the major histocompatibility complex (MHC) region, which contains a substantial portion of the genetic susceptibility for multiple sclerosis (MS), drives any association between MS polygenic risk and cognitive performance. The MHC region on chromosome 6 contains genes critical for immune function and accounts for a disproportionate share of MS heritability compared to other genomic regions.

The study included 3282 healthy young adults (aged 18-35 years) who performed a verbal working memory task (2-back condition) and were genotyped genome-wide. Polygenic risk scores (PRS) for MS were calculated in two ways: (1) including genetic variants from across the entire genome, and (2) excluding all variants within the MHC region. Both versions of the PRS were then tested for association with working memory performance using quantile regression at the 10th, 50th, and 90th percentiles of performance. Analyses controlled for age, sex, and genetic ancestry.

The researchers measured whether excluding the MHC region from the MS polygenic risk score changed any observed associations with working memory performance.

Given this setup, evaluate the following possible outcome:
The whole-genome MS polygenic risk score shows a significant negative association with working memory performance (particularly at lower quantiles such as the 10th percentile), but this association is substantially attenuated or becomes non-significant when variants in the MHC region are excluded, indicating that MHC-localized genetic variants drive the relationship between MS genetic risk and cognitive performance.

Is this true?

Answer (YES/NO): NO